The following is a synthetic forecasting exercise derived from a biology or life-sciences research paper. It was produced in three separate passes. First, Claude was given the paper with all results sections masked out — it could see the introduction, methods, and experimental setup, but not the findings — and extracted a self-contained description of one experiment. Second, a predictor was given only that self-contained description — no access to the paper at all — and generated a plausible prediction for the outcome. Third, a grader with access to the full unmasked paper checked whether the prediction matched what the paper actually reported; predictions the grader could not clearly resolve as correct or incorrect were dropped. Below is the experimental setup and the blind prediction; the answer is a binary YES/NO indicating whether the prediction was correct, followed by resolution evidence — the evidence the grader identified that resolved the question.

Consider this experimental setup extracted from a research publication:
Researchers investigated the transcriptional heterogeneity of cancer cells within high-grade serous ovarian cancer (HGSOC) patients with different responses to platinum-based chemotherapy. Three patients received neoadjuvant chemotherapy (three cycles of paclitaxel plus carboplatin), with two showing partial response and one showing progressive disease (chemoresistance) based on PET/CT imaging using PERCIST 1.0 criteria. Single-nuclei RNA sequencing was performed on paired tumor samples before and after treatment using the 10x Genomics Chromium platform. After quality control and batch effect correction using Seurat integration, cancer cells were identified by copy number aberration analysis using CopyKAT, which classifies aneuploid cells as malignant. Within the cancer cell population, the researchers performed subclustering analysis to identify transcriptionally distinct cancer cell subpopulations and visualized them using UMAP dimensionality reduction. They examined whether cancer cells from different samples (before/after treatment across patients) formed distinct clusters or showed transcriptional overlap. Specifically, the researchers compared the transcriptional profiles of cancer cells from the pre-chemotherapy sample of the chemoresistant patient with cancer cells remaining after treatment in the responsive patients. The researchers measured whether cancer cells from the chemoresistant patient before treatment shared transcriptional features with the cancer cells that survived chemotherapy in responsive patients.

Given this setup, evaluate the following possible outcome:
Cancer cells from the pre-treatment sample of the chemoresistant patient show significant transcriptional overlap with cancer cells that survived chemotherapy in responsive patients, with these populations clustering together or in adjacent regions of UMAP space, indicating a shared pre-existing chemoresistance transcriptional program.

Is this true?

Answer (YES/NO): NO